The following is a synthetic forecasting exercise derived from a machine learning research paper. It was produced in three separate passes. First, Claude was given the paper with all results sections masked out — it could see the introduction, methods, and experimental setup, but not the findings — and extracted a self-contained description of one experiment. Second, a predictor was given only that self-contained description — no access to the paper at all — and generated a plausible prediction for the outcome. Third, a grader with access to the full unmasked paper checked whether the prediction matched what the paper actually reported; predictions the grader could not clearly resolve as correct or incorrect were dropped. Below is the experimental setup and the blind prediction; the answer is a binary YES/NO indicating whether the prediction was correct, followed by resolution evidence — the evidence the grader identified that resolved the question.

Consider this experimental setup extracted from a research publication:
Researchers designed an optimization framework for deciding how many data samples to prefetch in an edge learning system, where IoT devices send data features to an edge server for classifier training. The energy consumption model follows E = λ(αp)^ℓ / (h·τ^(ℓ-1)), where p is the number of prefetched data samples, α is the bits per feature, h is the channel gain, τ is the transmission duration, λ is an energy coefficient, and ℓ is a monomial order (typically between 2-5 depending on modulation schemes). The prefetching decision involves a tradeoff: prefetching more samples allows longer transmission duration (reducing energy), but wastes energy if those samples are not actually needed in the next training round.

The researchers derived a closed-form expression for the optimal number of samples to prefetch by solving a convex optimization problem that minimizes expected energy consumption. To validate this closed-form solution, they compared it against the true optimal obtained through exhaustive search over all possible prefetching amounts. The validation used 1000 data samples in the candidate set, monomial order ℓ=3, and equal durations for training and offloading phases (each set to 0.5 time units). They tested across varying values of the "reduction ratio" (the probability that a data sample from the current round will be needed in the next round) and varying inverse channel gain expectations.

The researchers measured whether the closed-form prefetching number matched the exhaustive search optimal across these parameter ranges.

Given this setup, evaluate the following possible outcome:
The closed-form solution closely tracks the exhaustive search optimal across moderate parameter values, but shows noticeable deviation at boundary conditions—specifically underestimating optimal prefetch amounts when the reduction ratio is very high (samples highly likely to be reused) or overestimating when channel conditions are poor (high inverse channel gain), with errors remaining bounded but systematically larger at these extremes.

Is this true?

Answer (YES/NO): NO